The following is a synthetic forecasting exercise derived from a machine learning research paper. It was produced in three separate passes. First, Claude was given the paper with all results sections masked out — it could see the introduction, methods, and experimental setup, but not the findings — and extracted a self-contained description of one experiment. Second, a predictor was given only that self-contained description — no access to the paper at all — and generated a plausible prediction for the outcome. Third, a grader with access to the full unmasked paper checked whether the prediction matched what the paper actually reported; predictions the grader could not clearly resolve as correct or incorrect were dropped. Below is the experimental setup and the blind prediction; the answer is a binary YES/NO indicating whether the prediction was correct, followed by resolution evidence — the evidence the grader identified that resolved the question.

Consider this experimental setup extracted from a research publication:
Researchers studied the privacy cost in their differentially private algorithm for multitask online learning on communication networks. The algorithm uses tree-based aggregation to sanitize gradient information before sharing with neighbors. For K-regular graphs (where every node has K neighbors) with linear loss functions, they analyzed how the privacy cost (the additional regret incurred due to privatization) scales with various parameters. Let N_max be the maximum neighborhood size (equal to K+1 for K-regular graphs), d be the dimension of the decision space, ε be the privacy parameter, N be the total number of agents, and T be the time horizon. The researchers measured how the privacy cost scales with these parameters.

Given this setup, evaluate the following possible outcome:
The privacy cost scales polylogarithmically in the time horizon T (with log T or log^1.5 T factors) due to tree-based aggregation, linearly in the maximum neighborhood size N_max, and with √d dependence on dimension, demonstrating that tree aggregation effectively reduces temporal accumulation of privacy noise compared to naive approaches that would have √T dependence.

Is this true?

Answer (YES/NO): NO